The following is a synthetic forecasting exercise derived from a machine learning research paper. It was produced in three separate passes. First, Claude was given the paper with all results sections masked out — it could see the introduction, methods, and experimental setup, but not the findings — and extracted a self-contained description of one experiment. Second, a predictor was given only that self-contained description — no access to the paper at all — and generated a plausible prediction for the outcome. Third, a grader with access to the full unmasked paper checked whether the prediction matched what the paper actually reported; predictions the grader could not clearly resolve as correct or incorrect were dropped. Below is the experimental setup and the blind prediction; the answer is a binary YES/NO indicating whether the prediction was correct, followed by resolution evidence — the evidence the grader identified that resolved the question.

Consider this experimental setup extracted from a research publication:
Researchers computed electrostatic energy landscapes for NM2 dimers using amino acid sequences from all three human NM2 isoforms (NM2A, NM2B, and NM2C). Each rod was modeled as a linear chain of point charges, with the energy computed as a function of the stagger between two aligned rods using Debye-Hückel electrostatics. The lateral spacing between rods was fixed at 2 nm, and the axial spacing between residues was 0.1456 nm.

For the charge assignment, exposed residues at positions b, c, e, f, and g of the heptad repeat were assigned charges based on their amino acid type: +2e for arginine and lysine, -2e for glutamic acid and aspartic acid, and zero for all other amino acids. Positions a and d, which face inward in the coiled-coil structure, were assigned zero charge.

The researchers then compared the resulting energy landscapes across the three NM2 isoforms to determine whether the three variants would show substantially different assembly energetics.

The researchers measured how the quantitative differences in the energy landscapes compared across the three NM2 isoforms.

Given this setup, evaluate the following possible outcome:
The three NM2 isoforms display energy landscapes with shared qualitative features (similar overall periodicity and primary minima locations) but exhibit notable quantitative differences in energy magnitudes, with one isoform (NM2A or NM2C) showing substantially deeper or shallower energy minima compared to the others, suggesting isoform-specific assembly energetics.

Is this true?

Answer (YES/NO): NO